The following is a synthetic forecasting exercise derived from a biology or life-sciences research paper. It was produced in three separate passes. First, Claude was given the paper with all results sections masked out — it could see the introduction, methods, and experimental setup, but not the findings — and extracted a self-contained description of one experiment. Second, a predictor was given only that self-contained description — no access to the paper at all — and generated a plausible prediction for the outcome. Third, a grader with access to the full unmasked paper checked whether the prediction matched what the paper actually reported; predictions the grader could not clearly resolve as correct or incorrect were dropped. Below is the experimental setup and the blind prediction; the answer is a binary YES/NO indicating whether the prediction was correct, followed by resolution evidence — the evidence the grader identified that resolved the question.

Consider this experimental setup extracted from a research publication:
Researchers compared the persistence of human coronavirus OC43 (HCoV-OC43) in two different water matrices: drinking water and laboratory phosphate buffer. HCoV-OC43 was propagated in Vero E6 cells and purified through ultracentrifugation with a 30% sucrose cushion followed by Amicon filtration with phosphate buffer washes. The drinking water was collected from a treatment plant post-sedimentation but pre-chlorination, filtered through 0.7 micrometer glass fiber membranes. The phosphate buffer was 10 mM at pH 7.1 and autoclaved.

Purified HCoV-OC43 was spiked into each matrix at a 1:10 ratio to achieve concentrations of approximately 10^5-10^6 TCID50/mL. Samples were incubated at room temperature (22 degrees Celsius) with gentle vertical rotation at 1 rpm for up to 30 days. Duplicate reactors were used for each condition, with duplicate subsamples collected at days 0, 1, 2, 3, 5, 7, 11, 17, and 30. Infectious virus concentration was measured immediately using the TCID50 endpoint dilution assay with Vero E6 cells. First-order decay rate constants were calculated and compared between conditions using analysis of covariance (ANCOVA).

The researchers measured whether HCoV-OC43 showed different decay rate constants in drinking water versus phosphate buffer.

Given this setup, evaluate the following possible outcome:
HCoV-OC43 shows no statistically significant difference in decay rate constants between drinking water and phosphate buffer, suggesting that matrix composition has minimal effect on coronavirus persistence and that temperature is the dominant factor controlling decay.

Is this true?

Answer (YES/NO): NO